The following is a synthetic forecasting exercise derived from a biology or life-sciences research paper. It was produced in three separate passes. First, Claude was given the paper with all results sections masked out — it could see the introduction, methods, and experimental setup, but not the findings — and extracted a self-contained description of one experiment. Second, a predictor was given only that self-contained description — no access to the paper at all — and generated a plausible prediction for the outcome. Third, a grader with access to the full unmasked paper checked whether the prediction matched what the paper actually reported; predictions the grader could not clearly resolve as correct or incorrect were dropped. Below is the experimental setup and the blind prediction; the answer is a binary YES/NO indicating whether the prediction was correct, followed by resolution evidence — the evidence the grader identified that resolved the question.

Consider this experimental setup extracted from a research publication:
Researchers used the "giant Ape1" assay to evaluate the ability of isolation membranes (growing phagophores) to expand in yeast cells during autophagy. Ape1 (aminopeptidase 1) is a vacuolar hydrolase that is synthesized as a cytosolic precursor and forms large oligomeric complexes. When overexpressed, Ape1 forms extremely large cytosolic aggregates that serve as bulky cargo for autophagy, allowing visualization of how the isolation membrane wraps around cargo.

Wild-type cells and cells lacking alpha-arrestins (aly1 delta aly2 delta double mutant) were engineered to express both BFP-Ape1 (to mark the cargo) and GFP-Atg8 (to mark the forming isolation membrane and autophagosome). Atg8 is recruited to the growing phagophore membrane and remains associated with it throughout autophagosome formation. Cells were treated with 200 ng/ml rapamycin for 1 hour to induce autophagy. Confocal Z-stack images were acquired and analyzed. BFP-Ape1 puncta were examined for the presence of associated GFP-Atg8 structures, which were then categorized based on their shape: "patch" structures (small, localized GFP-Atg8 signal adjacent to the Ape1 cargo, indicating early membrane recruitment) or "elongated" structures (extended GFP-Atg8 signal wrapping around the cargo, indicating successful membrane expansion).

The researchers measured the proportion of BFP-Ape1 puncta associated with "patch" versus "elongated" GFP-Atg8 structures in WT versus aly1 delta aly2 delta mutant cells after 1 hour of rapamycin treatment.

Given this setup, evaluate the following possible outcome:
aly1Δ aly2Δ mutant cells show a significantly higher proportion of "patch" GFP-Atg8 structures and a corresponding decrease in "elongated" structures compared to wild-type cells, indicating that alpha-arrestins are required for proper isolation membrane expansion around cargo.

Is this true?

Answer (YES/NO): YES